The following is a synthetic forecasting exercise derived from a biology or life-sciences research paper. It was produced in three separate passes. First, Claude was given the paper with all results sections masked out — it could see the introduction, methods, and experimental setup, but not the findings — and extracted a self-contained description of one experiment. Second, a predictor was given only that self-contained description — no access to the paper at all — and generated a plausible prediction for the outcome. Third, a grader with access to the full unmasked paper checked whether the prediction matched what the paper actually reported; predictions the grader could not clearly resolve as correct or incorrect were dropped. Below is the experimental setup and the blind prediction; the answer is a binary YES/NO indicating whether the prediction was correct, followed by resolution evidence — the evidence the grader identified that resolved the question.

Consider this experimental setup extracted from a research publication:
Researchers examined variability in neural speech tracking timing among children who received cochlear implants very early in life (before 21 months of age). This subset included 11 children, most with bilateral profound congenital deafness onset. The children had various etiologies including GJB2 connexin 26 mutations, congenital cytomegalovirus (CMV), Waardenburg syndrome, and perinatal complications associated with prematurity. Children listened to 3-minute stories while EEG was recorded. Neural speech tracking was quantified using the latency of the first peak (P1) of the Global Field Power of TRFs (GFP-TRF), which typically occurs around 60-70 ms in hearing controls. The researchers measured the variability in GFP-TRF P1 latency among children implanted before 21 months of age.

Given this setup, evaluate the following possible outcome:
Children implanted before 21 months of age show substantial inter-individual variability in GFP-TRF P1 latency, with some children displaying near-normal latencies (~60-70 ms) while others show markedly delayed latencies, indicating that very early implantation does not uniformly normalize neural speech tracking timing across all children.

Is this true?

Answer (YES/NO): YES